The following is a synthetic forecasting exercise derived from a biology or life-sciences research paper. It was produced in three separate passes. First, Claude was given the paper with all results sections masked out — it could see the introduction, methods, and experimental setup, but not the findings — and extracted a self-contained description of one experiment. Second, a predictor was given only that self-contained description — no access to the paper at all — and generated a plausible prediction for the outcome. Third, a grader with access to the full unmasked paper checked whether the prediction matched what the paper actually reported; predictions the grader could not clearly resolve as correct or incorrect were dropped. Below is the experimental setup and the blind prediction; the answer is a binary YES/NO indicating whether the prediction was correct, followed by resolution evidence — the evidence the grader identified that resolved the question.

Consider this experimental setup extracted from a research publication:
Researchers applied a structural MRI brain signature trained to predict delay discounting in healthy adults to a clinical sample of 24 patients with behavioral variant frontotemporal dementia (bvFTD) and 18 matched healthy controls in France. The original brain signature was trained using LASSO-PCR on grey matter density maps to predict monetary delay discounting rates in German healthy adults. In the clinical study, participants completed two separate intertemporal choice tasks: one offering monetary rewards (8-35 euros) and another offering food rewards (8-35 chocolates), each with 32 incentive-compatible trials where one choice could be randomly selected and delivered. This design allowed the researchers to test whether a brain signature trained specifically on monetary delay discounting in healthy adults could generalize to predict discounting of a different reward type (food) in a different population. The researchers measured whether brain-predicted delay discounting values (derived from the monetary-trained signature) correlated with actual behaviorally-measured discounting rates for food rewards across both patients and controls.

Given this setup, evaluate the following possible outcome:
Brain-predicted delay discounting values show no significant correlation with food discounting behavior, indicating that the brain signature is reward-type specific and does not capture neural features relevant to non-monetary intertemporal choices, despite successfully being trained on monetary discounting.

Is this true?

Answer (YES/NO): NO